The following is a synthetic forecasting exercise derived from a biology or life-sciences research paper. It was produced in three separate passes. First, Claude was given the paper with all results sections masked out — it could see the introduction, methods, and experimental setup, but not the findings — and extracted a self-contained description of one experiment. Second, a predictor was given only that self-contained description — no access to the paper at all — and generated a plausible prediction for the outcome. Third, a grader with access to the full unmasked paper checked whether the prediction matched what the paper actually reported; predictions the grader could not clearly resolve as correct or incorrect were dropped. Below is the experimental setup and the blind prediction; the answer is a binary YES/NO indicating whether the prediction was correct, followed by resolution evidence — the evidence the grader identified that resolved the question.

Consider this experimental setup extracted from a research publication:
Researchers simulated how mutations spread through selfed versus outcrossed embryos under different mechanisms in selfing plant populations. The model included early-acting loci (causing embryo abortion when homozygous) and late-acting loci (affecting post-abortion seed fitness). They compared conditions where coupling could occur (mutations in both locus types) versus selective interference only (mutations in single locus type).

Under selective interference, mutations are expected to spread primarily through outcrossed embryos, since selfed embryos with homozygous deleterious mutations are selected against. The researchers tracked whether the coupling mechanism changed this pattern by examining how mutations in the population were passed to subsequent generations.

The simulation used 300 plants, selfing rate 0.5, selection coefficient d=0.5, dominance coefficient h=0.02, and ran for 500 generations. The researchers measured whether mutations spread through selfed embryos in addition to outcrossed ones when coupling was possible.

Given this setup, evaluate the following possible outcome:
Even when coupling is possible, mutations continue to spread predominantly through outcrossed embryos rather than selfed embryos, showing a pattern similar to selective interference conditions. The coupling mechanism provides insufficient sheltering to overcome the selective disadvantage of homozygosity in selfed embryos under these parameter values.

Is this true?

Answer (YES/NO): NO